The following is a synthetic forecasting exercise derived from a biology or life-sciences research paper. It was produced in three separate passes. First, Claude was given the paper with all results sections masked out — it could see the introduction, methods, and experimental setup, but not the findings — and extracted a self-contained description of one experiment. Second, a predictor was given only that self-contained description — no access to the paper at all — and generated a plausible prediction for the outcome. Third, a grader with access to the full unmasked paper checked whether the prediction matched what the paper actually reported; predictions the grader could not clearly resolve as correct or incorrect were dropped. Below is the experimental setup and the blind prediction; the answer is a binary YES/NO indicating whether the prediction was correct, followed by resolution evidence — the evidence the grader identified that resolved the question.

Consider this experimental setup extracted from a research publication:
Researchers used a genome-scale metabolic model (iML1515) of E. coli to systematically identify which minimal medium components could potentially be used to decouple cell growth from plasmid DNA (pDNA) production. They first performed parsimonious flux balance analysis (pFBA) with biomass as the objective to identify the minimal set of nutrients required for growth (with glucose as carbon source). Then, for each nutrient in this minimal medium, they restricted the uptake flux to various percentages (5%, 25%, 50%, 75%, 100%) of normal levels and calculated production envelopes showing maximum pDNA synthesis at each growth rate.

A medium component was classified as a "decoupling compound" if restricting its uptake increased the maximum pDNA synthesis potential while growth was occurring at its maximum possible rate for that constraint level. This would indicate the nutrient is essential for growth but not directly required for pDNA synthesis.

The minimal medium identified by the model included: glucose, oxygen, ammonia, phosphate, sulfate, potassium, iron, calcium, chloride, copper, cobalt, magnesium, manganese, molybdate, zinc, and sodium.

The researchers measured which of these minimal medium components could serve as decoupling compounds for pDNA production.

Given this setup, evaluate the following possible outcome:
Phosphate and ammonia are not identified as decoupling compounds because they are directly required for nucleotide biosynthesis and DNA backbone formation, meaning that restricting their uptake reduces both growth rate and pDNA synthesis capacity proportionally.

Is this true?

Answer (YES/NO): YES